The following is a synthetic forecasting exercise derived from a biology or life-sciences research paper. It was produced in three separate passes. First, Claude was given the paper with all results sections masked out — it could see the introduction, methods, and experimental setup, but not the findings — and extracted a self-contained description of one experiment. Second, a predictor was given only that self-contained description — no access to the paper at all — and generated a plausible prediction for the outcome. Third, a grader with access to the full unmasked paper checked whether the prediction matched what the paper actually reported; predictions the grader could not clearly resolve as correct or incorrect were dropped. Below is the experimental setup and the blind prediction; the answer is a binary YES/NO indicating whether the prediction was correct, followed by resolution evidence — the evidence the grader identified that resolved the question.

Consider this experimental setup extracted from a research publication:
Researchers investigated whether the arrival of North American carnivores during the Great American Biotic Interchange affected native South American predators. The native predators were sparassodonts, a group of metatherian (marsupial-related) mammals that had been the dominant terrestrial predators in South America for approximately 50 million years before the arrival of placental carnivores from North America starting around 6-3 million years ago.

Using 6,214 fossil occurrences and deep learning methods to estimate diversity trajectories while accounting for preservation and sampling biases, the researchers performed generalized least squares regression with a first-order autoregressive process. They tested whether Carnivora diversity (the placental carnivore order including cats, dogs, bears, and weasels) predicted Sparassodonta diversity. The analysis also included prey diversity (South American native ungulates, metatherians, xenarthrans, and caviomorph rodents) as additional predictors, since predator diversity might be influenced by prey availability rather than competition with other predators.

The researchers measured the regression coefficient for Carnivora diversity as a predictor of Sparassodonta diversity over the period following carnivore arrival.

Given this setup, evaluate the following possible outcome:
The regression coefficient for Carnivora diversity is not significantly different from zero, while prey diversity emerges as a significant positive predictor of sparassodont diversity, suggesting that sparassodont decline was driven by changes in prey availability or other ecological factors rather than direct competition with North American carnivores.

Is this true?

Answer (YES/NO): NO